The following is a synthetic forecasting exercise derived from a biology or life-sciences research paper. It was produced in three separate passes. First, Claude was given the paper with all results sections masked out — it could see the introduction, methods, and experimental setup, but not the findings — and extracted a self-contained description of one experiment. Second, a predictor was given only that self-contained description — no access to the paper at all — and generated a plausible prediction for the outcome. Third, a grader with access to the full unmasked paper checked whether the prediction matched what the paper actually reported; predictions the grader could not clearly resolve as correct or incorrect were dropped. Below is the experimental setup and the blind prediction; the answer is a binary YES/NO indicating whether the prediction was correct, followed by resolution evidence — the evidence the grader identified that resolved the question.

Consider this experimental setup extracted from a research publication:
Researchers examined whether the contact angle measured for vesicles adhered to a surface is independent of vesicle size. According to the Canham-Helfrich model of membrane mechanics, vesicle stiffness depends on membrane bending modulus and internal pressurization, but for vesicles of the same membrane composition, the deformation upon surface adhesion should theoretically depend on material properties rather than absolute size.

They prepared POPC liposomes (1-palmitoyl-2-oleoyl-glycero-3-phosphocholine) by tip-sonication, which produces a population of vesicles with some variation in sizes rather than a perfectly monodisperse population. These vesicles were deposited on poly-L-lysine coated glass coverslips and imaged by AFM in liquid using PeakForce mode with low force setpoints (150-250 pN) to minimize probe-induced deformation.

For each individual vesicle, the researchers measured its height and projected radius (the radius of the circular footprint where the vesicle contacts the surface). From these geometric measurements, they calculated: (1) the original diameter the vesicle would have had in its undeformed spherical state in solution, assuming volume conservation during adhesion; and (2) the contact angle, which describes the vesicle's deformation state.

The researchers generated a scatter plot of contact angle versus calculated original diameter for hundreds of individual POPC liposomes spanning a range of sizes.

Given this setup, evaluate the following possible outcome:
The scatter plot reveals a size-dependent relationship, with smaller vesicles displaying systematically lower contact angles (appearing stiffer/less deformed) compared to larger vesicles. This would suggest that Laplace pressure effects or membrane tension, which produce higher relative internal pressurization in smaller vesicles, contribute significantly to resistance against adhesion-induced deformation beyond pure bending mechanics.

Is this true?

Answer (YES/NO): NO